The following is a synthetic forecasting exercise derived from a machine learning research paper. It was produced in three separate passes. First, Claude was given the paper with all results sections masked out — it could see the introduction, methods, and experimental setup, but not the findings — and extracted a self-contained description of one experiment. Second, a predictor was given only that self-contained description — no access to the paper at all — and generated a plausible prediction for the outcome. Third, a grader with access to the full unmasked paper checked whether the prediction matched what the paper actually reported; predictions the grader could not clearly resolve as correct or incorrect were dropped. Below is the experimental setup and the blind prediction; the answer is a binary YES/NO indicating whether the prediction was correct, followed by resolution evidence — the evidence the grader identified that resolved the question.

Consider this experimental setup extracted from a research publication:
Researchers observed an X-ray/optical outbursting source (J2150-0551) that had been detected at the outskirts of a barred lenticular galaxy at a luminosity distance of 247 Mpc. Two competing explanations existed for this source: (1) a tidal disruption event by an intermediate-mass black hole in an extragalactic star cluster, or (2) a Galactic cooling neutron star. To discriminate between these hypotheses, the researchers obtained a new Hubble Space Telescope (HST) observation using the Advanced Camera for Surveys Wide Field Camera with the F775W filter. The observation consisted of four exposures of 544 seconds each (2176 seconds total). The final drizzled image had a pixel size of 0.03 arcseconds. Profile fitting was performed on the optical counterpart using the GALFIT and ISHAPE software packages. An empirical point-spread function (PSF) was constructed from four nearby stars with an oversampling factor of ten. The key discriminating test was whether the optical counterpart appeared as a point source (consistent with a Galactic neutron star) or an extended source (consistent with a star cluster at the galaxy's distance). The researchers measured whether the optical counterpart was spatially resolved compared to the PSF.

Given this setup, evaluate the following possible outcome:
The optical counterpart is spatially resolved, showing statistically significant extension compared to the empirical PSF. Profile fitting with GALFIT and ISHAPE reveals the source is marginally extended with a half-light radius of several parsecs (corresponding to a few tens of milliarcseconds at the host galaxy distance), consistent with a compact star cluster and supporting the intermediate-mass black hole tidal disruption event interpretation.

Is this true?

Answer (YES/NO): NO